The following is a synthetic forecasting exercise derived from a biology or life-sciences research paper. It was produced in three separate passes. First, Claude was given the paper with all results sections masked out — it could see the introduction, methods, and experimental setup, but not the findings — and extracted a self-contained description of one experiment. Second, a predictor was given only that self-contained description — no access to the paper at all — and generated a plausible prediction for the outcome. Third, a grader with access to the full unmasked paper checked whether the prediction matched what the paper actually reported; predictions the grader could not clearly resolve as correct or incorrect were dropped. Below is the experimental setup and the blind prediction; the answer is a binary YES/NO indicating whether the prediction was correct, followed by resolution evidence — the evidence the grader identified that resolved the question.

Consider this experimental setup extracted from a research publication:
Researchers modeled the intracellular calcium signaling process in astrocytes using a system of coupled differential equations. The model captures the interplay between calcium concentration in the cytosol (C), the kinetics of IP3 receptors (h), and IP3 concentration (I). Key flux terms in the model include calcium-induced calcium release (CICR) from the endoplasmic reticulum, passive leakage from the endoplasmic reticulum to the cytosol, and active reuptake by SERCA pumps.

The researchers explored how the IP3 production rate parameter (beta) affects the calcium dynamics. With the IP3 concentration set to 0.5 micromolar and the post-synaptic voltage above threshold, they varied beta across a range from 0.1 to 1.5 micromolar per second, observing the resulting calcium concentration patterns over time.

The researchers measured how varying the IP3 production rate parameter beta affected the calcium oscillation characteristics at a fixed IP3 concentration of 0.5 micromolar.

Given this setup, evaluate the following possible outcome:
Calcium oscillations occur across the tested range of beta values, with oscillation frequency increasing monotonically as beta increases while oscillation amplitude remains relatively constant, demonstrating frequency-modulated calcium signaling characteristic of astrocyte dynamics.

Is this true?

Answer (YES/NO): NO